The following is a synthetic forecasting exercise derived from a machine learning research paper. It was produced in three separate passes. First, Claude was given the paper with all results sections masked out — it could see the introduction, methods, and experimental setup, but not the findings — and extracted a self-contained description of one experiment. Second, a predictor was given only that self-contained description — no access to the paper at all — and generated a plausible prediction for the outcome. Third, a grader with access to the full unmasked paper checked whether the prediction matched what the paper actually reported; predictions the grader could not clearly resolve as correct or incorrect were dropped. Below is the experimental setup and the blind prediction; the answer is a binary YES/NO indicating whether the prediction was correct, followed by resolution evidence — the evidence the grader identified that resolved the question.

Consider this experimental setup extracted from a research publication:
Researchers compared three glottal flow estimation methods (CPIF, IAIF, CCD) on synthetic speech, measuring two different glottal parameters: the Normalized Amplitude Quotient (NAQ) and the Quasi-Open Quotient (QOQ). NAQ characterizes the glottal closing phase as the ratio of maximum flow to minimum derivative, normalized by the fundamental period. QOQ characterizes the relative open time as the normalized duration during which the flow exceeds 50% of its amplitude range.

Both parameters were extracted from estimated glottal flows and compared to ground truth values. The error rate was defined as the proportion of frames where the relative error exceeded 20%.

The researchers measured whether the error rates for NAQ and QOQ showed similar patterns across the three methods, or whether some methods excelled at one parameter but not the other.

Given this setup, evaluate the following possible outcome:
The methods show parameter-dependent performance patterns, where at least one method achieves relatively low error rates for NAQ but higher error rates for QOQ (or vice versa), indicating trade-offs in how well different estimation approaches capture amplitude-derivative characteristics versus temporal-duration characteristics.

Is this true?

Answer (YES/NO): YES